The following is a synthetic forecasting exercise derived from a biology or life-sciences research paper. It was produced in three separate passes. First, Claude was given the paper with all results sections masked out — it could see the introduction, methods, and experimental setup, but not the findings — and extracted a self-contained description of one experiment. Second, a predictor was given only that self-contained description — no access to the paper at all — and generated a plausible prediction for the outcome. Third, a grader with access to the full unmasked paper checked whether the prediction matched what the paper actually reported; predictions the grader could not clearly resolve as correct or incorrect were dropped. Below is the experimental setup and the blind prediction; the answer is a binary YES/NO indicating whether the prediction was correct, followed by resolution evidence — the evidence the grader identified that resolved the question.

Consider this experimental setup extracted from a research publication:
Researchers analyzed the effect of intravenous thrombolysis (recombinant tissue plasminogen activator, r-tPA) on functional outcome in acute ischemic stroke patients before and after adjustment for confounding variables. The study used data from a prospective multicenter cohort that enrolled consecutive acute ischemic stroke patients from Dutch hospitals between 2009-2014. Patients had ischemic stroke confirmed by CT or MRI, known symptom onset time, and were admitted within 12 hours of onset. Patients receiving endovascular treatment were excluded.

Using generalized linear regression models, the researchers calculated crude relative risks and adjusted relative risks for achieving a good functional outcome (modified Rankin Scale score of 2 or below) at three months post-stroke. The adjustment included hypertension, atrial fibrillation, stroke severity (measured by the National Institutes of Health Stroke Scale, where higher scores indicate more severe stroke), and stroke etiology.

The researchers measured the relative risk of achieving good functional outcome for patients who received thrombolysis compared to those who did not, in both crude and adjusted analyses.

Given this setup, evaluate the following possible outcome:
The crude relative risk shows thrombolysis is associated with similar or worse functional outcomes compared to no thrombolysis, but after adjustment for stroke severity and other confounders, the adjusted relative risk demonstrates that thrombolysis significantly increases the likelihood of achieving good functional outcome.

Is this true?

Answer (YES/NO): NO